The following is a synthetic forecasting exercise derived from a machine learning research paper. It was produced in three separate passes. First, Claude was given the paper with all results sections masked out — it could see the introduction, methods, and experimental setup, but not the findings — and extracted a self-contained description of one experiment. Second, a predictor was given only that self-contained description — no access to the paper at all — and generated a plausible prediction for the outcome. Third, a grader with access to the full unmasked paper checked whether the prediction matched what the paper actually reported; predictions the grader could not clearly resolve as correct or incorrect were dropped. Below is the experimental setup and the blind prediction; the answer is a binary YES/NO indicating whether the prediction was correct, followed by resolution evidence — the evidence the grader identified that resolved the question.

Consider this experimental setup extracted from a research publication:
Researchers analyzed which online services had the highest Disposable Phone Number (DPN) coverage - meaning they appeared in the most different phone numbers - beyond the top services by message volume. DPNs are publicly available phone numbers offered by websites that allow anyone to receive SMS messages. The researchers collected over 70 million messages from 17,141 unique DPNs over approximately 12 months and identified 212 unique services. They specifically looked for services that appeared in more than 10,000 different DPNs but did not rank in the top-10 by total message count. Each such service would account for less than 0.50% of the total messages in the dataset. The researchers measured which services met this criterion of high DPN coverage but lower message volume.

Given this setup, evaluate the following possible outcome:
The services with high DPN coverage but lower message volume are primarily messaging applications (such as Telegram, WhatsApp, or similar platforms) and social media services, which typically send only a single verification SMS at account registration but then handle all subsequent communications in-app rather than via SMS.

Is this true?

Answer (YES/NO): NO